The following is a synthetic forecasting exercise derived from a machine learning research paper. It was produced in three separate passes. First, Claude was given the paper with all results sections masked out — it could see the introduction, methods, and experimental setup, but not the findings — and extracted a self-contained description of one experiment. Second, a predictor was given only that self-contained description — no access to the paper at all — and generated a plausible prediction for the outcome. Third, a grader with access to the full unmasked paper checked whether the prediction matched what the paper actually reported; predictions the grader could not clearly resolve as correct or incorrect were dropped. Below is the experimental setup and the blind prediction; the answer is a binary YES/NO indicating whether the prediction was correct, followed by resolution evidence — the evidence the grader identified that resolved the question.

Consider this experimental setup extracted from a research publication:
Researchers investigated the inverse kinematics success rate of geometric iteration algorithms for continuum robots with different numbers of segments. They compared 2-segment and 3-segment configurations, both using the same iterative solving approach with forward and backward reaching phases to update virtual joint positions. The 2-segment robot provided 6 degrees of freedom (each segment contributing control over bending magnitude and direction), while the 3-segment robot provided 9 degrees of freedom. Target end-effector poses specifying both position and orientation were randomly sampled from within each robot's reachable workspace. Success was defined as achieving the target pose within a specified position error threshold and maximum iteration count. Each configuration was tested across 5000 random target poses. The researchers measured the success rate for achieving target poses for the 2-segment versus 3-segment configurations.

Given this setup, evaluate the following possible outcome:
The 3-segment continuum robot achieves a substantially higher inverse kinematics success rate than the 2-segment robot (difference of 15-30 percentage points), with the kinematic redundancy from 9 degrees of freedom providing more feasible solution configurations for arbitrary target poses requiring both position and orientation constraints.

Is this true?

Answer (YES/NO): NO